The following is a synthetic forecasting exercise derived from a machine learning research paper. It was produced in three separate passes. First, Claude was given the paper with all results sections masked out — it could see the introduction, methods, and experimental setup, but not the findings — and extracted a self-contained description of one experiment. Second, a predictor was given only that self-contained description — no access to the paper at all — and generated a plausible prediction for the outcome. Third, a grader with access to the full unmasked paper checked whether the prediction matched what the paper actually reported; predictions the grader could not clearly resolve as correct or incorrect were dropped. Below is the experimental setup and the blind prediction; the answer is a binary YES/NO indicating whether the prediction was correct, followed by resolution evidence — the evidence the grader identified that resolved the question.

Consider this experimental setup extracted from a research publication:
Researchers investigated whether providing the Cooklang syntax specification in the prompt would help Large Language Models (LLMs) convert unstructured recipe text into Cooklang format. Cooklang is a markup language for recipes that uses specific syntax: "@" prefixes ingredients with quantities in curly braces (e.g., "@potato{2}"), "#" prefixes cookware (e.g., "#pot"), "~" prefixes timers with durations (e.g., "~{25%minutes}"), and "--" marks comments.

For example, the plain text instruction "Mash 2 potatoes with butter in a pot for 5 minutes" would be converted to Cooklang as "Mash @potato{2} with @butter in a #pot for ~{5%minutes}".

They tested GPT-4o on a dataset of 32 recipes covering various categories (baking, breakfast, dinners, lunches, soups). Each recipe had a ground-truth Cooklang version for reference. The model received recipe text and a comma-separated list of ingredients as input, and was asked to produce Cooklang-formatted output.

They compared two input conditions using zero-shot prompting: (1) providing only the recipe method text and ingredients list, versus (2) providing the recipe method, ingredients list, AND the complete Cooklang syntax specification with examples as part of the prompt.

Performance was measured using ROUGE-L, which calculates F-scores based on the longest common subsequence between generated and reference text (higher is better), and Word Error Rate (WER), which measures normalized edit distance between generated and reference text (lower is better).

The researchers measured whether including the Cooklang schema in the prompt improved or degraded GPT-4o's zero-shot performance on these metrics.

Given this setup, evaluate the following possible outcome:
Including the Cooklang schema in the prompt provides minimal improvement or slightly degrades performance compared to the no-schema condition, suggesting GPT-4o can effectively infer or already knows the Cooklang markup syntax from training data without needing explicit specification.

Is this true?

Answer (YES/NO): NO